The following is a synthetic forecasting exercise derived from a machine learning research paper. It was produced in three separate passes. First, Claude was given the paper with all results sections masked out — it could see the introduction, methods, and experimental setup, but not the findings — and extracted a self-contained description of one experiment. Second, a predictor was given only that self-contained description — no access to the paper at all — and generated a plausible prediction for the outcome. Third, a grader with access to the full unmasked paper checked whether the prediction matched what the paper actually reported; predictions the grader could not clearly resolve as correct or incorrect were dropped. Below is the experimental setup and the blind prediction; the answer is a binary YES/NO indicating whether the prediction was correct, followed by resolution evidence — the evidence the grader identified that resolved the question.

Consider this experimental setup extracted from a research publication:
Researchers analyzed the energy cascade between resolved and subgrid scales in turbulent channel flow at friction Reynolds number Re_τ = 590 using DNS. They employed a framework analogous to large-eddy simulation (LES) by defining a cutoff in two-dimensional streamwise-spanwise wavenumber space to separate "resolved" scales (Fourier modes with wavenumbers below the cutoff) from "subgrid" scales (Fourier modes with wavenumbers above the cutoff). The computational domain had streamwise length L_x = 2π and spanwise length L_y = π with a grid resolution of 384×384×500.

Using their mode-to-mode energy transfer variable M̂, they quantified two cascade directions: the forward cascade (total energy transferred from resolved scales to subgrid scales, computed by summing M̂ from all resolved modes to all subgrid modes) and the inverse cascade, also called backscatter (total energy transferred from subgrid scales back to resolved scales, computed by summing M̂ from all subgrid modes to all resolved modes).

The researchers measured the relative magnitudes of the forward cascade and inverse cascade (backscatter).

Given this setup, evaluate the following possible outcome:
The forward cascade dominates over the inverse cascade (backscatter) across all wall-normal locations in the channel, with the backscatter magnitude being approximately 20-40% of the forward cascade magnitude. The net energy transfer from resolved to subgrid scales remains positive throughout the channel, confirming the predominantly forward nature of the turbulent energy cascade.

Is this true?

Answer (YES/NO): NO